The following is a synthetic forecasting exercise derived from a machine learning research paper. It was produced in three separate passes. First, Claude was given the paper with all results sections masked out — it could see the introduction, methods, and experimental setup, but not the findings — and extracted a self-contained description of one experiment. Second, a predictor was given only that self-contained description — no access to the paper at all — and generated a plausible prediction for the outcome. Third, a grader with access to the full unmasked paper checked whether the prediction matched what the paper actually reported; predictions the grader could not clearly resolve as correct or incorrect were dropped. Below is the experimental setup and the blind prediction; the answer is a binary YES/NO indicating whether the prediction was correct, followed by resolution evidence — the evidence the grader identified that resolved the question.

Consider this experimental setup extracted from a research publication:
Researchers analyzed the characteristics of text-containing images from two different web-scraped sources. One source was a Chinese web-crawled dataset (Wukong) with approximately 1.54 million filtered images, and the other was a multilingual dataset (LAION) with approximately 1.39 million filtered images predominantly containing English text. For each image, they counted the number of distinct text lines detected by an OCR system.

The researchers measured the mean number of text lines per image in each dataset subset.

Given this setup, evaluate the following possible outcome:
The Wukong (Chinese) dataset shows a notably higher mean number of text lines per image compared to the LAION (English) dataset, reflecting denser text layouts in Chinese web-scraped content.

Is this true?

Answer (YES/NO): NO